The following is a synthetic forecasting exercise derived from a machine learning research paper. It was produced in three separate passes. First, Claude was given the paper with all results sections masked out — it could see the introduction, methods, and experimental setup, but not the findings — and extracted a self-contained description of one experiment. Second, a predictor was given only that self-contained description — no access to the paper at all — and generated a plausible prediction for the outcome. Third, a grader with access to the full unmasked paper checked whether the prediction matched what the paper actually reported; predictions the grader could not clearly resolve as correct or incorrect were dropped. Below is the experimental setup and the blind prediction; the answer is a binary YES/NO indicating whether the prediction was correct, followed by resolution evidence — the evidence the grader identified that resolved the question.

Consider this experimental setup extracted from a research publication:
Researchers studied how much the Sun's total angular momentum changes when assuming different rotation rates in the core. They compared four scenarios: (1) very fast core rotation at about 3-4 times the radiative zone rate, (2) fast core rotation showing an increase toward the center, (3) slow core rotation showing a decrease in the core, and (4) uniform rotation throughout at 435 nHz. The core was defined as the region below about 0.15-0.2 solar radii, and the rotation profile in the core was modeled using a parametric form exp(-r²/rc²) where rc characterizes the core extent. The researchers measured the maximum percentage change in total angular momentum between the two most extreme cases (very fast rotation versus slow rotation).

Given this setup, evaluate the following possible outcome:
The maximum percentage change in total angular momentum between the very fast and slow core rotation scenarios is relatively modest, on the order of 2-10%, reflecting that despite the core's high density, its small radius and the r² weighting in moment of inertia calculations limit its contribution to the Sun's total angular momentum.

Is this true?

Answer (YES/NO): YES